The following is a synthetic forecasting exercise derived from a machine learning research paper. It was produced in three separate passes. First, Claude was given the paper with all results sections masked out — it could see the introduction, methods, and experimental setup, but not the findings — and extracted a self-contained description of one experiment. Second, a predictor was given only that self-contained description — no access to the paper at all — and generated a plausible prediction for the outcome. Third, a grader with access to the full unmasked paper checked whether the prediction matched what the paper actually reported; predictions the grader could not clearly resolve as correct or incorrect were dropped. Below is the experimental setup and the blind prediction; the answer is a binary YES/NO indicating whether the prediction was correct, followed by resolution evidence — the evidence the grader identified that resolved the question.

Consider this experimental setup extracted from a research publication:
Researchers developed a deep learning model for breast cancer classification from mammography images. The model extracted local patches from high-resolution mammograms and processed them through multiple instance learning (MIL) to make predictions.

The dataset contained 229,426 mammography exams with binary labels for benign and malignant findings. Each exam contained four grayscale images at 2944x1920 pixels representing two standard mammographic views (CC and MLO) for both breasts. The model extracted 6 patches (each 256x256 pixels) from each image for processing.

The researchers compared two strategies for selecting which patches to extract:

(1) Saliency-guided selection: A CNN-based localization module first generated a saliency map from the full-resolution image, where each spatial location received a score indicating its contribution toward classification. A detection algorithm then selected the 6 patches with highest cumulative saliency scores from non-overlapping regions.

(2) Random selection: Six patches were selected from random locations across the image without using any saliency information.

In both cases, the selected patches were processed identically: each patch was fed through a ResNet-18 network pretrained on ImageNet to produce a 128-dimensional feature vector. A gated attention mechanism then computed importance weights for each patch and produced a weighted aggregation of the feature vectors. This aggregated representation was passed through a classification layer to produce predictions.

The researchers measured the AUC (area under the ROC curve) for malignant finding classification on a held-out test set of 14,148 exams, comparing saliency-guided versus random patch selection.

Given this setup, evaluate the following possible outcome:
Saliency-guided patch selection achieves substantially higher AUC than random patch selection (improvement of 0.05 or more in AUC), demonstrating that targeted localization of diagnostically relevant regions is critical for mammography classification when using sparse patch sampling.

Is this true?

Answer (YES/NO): YES